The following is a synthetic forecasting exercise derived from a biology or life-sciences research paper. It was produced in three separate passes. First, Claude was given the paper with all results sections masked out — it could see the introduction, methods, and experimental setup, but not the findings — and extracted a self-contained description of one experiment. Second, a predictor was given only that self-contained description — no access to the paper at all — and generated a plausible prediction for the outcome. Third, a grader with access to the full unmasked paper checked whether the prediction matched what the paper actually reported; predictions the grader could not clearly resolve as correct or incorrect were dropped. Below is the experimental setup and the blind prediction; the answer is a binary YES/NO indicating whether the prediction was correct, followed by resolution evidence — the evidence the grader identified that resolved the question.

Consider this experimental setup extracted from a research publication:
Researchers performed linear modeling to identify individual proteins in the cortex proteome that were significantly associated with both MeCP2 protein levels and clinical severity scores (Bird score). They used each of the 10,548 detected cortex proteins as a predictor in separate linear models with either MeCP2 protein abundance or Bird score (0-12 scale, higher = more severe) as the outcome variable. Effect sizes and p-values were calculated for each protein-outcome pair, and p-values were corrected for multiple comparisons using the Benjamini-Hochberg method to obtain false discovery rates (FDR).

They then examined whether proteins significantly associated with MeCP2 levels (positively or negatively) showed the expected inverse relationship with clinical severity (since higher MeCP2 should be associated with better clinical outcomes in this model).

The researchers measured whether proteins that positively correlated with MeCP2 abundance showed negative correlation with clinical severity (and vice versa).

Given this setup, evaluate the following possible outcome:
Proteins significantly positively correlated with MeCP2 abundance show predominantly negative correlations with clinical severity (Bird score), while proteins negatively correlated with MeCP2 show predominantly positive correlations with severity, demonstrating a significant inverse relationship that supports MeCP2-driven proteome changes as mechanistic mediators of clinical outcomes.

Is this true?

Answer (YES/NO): YES